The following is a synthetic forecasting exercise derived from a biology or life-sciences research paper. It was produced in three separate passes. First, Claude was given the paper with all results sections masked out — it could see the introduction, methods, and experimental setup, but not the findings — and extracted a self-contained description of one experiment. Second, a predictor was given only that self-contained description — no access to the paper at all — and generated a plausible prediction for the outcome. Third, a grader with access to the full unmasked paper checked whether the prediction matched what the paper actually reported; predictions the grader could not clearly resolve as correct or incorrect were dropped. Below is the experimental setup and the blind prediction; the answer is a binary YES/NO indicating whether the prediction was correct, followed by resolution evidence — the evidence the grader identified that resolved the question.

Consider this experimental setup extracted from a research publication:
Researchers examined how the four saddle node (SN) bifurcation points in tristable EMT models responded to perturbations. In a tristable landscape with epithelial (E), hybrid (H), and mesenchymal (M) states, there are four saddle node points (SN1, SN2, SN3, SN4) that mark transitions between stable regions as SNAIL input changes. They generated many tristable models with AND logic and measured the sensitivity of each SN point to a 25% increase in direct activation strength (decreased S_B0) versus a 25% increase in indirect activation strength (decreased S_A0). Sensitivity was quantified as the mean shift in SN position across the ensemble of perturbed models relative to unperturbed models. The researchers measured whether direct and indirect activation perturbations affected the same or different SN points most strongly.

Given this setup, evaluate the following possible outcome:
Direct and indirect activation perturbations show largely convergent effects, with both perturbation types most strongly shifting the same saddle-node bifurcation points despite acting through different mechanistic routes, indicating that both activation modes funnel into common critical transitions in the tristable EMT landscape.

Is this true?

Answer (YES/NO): NO